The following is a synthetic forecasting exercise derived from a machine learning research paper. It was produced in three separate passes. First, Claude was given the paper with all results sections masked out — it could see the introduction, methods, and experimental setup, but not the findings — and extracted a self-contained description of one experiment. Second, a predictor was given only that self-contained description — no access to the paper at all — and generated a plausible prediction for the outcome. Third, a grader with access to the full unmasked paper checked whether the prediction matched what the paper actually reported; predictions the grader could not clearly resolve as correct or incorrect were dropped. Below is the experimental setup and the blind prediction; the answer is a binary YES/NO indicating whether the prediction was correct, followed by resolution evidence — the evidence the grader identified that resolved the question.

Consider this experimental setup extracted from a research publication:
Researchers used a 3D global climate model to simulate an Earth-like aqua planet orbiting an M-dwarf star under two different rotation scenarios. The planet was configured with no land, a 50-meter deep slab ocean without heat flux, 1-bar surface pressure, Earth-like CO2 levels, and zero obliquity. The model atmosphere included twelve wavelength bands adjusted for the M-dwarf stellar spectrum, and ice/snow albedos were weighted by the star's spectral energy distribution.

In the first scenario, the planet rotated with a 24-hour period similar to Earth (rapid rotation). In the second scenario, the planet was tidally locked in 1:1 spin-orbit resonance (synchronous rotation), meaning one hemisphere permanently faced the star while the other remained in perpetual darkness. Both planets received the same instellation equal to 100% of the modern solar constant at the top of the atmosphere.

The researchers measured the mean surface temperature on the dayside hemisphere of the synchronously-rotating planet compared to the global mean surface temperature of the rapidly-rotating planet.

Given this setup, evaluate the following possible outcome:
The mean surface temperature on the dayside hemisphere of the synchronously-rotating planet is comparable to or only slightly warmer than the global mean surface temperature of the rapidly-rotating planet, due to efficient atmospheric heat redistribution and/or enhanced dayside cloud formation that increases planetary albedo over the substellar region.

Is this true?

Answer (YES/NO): NO